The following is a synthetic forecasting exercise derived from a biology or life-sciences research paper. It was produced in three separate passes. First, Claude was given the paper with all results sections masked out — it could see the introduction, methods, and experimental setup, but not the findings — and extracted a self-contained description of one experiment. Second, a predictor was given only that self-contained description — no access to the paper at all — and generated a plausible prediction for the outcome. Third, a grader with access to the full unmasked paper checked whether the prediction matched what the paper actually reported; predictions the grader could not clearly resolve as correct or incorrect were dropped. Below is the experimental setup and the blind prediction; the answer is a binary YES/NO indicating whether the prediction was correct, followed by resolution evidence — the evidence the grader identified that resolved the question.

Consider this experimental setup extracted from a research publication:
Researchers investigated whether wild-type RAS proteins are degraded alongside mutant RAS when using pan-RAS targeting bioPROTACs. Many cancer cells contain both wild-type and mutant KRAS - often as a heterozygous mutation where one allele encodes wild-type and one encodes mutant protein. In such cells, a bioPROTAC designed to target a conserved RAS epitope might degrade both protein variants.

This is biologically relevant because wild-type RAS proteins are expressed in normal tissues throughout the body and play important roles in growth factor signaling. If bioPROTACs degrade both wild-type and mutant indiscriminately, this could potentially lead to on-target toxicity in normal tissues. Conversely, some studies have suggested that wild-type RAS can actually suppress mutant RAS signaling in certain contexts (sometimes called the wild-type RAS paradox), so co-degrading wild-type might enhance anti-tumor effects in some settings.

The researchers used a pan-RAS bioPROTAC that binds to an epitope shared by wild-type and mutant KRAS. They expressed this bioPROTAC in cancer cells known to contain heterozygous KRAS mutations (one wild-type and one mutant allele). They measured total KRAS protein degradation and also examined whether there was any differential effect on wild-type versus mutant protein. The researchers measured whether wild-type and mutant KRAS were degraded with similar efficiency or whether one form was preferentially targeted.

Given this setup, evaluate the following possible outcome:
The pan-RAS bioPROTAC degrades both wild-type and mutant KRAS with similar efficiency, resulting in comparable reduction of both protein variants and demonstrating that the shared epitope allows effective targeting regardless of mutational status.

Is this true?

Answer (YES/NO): YES